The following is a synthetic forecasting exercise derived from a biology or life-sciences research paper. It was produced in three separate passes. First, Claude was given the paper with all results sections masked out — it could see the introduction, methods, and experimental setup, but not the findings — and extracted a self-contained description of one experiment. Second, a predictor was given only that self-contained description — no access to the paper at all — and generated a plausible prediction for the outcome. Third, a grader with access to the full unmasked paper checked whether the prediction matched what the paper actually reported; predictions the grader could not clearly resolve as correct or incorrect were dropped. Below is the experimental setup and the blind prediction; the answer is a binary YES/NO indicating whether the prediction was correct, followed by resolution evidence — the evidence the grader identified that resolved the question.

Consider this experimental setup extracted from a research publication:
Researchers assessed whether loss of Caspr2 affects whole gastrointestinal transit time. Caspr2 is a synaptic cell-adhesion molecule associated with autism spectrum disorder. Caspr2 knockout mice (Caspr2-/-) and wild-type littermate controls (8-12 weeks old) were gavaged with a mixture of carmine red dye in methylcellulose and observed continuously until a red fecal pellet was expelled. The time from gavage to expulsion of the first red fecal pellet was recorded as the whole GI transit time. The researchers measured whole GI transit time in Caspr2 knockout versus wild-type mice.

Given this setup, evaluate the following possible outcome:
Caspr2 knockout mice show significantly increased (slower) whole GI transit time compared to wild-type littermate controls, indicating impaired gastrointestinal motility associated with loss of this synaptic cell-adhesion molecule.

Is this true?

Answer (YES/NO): NO